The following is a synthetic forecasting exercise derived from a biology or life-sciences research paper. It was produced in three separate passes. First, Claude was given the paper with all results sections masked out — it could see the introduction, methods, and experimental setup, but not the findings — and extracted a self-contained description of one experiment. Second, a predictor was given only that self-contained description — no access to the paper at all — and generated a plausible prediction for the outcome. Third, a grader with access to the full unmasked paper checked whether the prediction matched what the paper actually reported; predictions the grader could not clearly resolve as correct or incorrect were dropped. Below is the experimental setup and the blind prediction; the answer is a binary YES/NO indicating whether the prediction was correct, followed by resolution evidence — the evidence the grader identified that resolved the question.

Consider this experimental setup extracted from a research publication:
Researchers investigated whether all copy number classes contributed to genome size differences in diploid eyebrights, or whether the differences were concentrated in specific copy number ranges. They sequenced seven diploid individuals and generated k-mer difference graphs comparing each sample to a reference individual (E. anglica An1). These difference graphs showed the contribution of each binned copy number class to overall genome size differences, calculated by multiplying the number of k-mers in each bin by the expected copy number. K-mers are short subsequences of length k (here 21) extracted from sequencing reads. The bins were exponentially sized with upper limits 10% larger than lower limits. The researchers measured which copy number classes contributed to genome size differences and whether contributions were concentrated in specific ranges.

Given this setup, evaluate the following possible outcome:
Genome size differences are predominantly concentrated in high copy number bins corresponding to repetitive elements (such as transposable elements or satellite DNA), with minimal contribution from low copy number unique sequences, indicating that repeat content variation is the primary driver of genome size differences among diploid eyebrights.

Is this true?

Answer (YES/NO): NO